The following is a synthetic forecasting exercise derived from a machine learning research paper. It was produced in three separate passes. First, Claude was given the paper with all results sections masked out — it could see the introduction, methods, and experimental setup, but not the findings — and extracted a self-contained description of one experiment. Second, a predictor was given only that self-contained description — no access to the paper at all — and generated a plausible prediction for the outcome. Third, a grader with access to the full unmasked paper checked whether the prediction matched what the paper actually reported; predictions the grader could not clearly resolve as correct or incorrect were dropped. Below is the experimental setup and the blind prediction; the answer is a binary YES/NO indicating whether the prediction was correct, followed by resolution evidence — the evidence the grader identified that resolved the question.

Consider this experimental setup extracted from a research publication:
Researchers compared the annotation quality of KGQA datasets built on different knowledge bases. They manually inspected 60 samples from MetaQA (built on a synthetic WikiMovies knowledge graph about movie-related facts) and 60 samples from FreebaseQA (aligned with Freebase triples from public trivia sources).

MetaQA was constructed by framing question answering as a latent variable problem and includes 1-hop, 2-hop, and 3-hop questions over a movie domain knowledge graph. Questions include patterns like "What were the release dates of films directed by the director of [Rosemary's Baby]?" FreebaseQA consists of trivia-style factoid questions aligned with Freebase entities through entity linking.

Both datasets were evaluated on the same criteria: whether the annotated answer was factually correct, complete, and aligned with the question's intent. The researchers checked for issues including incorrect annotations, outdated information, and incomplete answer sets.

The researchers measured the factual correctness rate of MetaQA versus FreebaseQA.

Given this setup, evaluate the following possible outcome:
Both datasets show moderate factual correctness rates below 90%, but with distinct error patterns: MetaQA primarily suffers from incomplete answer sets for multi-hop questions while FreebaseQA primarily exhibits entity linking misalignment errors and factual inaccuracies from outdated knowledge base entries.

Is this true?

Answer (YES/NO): NO